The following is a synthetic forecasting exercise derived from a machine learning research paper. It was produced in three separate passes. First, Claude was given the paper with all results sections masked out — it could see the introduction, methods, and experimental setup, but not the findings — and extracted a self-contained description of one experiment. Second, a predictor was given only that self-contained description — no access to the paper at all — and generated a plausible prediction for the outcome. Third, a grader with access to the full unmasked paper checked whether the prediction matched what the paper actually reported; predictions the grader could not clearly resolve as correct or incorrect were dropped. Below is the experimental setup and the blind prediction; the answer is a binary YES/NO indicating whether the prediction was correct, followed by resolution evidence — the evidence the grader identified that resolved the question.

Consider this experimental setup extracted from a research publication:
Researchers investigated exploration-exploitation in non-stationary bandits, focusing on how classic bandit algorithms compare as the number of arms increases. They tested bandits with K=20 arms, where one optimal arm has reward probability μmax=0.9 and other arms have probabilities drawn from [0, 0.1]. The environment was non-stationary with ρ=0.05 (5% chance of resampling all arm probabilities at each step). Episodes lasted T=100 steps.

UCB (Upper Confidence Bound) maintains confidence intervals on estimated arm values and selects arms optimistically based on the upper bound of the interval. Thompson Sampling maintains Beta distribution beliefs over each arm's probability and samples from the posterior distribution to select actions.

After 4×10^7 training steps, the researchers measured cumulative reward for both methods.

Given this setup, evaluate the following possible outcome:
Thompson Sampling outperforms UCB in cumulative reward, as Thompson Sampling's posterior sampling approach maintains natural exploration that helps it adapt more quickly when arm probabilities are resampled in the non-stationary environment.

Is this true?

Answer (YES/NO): NO